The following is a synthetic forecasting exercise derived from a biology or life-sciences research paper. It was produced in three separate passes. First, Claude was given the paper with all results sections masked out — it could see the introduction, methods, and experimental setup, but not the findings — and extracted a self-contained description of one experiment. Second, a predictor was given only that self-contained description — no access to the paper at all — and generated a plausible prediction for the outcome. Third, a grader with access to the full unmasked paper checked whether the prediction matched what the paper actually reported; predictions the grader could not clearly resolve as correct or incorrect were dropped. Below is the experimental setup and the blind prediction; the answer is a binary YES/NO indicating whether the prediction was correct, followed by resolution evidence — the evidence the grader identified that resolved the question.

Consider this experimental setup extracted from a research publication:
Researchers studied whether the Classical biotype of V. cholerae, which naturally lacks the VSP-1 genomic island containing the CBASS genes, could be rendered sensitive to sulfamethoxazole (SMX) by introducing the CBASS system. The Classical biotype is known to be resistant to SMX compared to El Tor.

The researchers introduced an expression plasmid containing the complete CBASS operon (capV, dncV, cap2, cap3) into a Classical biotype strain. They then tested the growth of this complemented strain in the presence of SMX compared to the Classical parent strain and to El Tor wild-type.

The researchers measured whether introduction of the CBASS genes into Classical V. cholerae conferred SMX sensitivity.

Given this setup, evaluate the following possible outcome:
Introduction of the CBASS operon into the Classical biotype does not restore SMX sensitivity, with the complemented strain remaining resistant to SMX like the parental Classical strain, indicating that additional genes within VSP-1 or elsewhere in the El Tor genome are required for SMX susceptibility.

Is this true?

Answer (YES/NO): NO